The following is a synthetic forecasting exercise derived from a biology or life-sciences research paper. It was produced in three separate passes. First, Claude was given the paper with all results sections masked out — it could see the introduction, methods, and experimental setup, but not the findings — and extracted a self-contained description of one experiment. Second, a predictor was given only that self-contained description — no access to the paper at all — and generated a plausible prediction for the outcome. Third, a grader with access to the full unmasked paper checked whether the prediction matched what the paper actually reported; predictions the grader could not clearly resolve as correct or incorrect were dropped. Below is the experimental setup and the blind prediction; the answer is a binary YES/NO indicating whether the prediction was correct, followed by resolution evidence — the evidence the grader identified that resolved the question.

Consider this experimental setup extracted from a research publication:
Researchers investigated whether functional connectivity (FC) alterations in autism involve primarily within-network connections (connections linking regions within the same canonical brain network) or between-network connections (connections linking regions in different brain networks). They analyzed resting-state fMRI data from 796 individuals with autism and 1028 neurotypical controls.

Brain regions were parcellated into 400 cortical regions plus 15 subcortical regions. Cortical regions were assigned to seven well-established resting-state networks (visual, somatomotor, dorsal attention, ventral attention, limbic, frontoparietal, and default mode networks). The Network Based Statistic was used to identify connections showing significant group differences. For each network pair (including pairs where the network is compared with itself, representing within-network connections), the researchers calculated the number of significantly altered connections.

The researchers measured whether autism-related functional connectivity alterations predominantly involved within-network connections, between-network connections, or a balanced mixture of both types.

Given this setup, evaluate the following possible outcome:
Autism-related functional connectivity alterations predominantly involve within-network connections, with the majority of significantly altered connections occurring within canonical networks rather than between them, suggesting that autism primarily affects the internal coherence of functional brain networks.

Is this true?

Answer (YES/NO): NO